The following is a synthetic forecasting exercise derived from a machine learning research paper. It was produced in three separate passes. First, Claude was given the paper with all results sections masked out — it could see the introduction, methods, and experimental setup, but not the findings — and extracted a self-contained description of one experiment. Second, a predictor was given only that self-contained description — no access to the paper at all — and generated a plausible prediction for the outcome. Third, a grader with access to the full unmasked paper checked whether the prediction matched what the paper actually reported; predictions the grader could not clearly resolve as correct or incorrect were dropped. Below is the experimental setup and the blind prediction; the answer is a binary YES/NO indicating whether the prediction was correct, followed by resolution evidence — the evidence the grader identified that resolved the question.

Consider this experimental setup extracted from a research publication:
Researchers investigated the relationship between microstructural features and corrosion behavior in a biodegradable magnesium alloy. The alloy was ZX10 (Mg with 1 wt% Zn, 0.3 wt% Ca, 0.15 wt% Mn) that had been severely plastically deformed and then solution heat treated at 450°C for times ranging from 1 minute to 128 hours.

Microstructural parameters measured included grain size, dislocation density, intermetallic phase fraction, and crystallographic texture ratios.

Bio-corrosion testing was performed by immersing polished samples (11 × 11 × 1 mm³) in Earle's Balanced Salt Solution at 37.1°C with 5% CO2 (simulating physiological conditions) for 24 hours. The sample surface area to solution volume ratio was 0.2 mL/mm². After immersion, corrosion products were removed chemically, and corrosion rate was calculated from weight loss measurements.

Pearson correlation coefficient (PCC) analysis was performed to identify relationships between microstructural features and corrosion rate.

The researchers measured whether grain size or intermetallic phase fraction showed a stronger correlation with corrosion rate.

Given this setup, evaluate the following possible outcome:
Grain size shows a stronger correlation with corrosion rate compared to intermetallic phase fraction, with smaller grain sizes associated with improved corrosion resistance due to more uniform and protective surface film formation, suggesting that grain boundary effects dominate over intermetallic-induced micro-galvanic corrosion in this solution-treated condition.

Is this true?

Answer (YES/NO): NO